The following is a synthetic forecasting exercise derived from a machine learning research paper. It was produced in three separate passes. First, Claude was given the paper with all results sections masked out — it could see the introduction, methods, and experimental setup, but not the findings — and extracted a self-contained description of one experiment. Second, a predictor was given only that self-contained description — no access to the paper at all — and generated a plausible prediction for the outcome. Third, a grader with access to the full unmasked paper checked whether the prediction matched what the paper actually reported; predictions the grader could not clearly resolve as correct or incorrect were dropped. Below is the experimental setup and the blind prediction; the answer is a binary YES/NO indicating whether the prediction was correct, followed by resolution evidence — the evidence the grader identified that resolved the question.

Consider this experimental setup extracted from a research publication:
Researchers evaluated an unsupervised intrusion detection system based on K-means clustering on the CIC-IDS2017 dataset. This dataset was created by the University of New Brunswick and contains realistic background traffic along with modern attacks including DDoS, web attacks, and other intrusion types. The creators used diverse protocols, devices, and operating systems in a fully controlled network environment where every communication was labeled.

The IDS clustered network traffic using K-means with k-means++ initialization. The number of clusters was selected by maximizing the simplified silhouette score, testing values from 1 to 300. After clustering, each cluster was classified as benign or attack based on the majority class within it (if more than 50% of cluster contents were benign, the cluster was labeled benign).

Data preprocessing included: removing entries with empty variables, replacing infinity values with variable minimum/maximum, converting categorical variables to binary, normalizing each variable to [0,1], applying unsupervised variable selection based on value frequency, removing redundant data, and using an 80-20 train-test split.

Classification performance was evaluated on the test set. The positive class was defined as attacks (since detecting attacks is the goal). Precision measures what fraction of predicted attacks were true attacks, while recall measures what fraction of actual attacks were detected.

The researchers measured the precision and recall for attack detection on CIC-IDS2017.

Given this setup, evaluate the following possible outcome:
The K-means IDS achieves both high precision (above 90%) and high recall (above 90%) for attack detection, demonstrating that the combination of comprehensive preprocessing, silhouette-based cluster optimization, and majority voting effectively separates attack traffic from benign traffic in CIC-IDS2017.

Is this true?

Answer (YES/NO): NO